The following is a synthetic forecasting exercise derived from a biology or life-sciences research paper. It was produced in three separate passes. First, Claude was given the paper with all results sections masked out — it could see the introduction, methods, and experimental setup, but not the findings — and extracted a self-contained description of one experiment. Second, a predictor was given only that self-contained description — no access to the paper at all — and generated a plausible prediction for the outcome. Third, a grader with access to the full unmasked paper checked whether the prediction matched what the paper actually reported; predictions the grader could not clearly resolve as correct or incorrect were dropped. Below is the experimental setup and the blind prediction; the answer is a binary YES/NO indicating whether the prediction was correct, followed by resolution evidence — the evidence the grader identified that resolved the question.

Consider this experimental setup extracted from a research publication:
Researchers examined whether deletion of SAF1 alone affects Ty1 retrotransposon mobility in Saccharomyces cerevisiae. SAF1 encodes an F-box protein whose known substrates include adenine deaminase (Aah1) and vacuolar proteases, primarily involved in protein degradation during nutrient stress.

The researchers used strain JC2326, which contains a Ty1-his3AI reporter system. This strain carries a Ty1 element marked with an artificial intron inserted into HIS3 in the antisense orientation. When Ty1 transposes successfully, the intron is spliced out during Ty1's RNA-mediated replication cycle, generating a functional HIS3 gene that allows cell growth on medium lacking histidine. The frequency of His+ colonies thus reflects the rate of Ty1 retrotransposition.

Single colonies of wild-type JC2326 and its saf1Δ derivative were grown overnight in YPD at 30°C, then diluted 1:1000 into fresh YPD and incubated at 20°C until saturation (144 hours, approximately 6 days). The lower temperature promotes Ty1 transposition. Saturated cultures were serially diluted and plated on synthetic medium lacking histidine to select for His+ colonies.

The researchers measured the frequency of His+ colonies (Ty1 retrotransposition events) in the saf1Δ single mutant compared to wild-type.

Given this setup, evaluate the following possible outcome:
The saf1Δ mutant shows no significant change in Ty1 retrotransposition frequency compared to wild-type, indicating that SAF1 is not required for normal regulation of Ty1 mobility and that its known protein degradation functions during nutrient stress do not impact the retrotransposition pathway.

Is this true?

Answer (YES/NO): NO